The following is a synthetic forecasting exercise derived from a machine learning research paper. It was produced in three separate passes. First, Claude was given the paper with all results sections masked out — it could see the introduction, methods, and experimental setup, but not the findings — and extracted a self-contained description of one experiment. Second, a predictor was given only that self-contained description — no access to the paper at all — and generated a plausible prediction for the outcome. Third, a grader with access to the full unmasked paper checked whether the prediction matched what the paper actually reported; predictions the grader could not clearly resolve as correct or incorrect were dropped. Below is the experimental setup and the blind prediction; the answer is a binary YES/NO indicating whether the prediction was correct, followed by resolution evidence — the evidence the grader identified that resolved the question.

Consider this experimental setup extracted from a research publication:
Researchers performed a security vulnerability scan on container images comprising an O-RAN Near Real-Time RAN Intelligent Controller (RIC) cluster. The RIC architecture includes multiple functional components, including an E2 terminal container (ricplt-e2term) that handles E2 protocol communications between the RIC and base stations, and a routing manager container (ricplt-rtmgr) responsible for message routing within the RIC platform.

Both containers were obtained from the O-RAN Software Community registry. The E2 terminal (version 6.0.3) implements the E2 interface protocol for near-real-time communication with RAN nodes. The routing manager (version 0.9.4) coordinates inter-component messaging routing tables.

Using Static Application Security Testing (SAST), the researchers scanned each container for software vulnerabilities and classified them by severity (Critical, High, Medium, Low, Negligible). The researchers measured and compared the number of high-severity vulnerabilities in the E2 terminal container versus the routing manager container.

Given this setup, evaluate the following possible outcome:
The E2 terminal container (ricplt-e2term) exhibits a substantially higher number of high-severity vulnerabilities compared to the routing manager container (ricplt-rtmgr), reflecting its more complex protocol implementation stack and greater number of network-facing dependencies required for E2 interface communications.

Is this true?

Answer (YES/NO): NO